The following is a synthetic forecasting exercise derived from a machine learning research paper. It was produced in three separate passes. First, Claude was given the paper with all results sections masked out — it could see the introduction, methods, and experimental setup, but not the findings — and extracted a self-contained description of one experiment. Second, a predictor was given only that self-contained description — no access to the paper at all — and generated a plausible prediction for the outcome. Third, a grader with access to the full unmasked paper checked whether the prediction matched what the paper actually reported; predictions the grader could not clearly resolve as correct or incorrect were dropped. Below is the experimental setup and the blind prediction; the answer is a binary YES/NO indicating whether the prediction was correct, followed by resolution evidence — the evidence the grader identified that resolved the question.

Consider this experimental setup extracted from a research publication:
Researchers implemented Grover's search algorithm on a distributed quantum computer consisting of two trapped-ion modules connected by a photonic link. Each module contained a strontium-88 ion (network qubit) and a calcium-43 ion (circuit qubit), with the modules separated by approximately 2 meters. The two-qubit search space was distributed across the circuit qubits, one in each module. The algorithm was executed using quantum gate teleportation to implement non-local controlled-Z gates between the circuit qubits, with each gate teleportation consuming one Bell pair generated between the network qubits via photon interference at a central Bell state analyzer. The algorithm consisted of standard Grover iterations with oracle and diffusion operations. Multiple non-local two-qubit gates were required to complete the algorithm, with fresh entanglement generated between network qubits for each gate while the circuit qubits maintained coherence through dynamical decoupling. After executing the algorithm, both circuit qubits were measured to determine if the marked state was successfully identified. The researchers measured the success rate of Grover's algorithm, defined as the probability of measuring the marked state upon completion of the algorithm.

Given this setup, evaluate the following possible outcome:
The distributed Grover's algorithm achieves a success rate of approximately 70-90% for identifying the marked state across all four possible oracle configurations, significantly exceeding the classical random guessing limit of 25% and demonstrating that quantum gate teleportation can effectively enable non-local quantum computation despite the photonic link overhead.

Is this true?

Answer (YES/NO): YES